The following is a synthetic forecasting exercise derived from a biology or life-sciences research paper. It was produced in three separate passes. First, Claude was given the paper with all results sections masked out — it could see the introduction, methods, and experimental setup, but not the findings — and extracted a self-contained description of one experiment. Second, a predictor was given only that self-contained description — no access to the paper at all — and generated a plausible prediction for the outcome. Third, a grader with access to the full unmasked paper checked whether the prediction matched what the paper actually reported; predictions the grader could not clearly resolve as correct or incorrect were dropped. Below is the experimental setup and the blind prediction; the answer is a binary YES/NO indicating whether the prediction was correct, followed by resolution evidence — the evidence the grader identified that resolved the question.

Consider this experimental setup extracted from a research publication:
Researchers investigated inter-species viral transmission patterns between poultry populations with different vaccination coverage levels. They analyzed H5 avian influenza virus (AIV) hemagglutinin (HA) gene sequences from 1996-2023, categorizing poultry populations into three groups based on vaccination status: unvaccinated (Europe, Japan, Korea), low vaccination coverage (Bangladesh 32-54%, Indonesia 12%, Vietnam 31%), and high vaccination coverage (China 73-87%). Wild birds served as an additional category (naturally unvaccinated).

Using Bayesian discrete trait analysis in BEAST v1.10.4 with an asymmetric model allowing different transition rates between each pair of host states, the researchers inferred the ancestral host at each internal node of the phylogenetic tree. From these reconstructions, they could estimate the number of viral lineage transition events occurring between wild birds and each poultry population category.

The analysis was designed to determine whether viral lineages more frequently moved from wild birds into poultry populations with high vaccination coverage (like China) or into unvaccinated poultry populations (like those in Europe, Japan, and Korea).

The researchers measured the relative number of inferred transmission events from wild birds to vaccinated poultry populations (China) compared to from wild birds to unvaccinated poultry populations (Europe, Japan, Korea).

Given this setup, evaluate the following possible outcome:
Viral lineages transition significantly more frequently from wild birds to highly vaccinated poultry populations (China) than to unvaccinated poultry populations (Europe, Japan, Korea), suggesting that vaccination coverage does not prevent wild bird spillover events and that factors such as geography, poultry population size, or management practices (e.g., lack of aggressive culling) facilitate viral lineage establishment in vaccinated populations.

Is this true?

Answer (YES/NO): NO